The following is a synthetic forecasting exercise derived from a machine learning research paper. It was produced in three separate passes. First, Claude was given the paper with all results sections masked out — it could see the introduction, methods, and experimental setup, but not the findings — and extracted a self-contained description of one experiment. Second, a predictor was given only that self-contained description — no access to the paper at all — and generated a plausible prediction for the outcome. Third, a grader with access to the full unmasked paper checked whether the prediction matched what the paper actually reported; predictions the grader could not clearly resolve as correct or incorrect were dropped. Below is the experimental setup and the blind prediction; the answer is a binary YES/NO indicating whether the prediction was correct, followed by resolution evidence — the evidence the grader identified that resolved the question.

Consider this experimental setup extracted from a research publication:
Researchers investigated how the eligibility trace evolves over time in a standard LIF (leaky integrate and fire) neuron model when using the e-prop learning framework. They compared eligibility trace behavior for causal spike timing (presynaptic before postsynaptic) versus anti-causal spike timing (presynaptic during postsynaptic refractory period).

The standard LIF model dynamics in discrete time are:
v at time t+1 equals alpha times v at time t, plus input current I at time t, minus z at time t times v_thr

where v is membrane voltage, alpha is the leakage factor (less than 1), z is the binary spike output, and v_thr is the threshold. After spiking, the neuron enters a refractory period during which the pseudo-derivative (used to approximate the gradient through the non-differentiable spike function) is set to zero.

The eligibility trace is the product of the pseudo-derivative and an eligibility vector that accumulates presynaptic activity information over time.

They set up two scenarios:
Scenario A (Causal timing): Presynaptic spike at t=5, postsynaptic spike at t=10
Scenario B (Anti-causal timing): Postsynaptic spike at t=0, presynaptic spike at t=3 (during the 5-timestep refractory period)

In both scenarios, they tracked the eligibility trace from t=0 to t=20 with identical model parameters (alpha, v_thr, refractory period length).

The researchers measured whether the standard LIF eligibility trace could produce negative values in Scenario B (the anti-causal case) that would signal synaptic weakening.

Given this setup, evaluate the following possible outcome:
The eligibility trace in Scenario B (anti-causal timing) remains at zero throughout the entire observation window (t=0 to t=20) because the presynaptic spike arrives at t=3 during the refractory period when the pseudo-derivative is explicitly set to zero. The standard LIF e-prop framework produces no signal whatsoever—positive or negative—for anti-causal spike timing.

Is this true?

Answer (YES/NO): NO